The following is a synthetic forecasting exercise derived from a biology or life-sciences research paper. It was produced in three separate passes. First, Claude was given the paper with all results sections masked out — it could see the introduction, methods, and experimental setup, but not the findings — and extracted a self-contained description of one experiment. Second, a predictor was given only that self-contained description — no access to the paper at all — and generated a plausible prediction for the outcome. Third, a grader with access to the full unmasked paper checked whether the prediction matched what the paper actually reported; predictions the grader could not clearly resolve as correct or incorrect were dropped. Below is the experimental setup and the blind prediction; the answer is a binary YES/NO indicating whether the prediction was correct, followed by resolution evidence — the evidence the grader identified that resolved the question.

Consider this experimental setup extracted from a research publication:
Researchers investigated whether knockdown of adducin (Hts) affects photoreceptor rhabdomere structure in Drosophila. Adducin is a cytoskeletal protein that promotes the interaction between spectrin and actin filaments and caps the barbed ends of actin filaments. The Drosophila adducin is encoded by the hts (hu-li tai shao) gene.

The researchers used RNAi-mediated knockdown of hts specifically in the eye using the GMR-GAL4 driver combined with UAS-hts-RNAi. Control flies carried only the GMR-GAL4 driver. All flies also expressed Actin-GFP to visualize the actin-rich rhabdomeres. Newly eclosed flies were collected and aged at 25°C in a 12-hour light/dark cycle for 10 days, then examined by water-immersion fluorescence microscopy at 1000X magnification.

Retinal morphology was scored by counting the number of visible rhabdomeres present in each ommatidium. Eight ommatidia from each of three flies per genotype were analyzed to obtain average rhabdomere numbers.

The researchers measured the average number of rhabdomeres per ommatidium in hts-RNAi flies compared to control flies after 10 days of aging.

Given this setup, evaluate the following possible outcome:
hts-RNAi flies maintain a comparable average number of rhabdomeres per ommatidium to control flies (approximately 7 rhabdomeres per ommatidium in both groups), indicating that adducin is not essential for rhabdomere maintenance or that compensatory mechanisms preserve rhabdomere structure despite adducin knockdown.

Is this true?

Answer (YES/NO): NO